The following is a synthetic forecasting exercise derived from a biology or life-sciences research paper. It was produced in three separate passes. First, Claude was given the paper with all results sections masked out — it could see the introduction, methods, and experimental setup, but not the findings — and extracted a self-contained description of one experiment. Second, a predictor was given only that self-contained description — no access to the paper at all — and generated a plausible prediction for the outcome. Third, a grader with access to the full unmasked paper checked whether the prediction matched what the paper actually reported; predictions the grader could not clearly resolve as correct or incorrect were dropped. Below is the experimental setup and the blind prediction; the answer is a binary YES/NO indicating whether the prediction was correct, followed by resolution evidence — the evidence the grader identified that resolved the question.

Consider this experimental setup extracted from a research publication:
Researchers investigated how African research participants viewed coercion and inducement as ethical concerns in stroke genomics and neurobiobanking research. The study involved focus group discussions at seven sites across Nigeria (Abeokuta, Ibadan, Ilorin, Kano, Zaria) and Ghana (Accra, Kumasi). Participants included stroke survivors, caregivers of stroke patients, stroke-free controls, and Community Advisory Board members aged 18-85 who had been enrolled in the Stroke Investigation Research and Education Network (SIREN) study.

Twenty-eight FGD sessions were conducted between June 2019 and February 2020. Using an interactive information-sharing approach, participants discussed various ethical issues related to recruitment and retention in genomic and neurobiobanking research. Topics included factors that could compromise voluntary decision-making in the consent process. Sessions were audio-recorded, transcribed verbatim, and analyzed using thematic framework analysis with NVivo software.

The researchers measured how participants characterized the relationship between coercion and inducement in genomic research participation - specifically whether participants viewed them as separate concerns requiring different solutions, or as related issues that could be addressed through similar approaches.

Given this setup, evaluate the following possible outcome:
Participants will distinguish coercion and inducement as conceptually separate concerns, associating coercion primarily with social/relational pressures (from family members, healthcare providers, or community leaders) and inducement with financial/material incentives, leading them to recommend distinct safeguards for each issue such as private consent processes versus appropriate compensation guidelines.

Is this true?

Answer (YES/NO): NO